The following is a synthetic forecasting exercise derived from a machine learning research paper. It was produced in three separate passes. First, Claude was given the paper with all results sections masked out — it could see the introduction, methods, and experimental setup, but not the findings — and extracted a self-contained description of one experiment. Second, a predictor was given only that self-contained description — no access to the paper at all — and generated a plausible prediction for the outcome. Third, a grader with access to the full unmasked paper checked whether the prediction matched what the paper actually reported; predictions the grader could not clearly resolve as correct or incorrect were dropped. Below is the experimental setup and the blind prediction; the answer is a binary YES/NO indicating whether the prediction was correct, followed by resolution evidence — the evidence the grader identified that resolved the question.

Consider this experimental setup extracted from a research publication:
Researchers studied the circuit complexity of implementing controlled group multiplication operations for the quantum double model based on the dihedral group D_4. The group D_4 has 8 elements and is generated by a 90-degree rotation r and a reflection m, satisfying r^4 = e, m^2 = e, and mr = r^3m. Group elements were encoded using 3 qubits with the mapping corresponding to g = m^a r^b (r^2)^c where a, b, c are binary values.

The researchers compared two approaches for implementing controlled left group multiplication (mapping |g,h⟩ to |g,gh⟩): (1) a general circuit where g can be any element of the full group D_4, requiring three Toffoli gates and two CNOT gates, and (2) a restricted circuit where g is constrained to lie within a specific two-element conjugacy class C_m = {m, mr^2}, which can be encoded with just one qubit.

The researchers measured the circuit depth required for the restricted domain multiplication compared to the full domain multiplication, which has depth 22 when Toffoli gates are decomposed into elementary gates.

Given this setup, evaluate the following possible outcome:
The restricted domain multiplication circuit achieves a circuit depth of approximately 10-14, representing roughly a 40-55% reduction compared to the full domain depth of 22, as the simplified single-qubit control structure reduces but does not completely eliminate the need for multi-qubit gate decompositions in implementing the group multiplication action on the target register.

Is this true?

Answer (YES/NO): NO